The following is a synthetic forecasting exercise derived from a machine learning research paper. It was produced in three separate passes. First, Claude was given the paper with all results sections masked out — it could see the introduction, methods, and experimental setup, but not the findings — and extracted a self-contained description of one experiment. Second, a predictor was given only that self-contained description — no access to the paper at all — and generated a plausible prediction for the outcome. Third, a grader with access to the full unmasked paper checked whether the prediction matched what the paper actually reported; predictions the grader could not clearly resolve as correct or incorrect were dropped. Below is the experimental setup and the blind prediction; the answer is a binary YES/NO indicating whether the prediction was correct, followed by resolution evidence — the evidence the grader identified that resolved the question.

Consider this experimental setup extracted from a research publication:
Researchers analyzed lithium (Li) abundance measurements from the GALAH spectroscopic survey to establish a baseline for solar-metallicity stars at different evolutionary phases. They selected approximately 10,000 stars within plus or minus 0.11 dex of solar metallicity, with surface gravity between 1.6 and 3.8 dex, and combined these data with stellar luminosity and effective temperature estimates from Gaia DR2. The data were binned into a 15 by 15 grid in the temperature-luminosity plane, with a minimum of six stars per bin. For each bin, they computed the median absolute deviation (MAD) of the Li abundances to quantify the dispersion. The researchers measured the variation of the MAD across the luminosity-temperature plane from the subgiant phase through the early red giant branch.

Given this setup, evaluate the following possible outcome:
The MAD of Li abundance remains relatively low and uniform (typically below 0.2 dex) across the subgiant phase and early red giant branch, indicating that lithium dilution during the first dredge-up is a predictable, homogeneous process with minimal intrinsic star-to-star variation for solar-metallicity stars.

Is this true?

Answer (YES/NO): NO